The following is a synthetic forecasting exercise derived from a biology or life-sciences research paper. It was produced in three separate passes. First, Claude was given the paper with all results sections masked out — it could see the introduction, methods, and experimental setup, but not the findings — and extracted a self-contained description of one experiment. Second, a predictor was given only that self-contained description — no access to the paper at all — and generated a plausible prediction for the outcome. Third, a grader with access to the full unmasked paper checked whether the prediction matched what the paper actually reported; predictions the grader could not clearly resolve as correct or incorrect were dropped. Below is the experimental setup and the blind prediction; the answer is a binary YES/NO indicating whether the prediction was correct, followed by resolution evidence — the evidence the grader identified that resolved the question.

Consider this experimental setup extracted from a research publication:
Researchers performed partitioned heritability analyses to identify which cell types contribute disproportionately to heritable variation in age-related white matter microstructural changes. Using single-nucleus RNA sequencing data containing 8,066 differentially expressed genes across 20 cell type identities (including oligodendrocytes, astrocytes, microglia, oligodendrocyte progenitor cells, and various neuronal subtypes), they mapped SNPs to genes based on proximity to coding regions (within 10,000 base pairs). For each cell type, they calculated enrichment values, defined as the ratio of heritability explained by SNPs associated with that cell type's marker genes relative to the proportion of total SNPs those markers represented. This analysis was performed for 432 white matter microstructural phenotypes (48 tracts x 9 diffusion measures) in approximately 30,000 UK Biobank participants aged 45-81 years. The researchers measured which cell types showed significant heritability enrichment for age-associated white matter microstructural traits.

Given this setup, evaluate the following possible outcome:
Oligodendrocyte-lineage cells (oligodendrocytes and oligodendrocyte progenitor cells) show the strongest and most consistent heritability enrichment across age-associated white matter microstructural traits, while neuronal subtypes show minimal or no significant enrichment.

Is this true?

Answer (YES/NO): NO